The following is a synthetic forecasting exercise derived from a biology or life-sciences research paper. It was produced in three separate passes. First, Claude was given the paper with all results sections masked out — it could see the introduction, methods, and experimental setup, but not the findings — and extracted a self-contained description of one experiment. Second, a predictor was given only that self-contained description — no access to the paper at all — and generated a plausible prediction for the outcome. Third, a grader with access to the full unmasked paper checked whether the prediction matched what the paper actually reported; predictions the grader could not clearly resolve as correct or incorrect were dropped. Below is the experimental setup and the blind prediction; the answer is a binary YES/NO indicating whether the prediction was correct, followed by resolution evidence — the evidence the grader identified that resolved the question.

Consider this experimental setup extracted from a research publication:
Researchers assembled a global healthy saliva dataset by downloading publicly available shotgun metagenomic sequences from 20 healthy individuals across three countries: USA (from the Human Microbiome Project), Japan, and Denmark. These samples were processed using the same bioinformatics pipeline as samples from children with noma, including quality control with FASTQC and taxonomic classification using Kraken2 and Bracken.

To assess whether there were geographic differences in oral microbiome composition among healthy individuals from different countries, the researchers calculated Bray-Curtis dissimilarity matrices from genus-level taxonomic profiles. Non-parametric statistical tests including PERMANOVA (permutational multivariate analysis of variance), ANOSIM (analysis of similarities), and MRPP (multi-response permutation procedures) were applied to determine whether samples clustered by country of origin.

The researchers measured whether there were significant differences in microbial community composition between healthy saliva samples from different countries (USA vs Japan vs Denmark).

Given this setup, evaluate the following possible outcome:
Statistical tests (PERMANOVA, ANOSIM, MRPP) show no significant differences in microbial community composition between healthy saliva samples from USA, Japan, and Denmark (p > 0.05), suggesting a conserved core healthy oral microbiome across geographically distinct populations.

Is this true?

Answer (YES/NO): NO